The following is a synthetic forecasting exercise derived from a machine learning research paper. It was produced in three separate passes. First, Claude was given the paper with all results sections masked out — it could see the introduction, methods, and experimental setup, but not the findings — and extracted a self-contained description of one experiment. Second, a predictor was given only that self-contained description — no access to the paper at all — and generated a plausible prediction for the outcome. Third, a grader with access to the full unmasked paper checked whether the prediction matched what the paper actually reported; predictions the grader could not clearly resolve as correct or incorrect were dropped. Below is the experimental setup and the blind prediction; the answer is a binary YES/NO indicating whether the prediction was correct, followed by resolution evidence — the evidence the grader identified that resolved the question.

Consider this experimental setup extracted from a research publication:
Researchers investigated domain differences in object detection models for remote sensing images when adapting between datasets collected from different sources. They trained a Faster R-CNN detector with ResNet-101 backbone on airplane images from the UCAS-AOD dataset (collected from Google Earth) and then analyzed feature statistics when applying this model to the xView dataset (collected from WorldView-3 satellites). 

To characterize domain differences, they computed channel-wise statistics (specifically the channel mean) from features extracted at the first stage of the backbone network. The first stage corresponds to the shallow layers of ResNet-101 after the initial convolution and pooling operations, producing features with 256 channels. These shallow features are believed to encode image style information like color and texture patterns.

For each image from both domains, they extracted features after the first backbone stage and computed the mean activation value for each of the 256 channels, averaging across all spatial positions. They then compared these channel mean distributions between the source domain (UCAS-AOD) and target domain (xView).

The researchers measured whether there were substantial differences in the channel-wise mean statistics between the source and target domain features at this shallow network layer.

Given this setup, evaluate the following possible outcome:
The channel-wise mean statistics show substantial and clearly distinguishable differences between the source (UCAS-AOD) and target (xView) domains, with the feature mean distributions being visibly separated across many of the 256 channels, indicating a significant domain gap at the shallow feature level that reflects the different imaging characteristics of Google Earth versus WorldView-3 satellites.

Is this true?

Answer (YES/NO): YES